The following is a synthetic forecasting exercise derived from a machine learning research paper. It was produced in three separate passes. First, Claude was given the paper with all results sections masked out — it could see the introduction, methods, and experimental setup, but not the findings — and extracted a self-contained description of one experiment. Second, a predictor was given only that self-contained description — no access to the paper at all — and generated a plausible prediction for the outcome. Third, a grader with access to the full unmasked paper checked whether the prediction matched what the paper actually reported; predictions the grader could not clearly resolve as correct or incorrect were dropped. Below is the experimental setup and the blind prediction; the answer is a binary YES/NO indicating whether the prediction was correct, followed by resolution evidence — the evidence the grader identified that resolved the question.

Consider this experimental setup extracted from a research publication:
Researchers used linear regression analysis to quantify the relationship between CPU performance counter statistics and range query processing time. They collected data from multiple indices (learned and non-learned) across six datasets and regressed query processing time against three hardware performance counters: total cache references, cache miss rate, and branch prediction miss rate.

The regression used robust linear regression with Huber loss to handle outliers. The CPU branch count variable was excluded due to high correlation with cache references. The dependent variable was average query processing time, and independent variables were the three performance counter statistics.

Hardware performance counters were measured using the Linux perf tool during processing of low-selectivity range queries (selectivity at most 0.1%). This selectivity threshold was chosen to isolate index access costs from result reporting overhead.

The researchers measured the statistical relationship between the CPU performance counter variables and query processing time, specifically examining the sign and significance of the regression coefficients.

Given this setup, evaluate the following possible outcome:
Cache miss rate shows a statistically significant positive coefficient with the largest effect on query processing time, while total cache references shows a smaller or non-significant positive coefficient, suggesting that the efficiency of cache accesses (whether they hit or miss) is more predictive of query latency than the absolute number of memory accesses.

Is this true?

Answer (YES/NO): NO